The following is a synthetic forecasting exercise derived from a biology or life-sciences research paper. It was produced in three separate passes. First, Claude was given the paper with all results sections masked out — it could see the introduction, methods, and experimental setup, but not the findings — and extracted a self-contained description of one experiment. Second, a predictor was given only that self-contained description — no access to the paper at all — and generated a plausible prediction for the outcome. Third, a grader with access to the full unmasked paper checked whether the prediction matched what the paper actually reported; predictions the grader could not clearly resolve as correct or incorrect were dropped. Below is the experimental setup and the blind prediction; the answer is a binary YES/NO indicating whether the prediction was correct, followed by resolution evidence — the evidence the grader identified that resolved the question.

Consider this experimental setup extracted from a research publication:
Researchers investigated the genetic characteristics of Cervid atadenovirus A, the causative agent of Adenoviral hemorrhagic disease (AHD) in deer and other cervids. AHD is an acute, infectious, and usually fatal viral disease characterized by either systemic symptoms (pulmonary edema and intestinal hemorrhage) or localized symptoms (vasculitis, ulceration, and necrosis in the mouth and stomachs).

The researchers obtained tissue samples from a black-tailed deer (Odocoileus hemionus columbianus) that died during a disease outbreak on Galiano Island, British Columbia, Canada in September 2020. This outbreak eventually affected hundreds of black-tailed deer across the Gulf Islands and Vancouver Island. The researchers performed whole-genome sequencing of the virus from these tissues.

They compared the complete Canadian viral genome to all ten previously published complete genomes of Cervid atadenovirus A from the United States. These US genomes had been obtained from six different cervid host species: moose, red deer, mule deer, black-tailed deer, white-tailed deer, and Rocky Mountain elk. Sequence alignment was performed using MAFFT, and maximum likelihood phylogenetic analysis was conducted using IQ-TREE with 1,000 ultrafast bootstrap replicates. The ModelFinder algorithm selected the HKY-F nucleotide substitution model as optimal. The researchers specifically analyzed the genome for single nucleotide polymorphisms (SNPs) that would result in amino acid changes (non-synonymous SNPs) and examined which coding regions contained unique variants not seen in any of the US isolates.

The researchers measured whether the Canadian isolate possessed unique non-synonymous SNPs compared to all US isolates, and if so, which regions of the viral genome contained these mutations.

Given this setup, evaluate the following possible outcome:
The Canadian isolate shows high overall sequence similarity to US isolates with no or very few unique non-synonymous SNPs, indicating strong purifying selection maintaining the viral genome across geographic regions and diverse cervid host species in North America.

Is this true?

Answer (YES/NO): NO